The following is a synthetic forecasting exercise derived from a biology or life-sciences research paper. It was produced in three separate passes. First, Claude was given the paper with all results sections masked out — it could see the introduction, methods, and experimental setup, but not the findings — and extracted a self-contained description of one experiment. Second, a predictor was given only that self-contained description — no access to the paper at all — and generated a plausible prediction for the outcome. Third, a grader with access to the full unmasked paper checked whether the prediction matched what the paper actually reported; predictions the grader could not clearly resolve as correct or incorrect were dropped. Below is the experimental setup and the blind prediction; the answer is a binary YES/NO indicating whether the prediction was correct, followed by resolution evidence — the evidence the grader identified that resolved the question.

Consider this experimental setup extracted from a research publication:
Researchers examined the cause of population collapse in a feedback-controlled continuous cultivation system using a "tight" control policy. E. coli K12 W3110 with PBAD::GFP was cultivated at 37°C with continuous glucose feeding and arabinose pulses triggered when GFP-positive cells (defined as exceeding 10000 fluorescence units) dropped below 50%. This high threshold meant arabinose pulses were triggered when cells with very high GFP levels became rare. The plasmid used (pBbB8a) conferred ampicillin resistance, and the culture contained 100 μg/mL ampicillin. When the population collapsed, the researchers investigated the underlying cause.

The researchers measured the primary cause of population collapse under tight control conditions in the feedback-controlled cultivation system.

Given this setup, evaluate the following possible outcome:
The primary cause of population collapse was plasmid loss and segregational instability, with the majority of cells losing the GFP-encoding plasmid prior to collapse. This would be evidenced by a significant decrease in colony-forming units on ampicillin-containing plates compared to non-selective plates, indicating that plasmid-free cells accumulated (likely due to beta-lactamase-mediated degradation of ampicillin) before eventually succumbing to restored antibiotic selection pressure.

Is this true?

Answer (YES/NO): NO